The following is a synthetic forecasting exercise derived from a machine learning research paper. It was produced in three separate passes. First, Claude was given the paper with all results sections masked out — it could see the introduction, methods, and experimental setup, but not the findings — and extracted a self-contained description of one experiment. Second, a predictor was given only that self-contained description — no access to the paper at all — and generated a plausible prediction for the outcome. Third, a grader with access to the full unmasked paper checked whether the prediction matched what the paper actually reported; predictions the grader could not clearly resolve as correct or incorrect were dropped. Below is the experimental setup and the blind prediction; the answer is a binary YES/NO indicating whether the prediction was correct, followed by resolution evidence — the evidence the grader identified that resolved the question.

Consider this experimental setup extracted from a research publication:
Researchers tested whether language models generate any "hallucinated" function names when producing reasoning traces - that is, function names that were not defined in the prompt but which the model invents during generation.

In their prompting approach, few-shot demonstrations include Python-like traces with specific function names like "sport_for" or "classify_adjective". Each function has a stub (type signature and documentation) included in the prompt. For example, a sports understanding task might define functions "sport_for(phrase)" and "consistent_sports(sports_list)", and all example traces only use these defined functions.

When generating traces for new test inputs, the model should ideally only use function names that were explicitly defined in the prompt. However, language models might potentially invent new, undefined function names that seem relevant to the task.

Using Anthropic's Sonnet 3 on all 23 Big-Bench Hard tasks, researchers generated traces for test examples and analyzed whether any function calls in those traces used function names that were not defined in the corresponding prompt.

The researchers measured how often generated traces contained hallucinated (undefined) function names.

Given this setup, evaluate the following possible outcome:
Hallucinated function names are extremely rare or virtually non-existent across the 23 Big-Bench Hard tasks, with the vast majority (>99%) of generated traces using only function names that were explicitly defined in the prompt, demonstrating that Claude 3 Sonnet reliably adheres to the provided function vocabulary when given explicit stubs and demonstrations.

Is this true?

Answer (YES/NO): YES